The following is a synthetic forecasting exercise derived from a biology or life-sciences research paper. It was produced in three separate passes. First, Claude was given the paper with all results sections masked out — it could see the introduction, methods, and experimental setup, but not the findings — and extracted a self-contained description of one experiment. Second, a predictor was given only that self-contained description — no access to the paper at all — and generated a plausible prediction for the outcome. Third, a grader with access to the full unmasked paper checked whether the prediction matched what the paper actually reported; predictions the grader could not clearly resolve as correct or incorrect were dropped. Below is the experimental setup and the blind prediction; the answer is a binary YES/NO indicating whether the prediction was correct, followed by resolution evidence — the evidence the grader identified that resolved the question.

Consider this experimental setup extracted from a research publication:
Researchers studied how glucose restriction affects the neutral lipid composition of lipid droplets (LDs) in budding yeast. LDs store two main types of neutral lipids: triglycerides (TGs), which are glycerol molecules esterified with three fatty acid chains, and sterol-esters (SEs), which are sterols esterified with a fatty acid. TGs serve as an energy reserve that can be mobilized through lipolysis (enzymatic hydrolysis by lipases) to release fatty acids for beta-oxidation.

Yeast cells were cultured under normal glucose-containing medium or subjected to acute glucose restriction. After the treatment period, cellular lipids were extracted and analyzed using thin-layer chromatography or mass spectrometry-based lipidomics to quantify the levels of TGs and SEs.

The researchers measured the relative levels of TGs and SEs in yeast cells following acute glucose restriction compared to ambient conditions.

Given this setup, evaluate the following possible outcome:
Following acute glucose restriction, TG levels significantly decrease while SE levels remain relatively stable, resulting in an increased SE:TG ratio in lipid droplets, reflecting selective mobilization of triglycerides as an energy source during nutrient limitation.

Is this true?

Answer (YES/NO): NO